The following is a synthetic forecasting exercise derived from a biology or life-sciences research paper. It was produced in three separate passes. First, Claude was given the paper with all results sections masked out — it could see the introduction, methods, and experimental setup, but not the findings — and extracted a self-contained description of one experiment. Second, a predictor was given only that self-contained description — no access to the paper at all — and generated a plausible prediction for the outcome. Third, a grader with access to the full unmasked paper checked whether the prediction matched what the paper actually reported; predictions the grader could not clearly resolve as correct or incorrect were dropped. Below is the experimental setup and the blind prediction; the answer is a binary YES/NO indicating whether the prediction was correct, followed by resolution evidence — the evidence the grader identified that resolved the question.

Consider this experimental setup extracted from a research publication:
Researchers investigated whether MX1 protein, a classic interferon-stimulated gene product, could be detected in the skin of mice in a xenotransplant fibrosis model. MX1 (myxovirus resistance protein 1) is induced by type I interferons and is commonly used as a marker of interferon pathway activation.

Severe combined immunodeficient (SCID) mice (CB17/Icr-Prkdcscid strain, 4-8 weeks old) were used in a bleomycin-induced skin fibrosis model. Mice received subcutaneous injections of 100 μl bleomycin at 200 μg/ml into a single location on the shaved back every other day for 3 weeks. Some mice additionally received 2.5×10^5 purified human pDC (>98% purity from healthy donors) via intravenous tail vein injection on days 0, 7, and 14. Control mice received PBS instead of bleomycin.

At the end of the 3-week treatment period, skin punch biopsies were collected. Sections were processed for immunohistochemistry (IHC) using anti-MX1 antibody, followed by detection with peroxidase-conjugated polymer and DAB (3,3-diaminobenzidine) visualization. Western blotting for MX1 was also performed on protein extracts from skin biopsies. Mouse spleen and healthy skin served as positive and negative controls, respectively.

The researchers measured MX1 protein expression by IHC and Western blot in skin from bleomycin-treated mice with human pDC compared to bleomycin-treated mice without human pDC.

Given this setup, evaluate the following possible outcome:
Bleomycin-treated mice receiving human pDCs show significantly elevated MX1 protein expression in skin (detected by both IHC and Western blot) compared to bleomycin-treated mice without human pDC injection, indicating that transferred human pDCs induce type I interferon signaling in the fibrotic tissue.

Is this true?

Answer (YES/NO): NO